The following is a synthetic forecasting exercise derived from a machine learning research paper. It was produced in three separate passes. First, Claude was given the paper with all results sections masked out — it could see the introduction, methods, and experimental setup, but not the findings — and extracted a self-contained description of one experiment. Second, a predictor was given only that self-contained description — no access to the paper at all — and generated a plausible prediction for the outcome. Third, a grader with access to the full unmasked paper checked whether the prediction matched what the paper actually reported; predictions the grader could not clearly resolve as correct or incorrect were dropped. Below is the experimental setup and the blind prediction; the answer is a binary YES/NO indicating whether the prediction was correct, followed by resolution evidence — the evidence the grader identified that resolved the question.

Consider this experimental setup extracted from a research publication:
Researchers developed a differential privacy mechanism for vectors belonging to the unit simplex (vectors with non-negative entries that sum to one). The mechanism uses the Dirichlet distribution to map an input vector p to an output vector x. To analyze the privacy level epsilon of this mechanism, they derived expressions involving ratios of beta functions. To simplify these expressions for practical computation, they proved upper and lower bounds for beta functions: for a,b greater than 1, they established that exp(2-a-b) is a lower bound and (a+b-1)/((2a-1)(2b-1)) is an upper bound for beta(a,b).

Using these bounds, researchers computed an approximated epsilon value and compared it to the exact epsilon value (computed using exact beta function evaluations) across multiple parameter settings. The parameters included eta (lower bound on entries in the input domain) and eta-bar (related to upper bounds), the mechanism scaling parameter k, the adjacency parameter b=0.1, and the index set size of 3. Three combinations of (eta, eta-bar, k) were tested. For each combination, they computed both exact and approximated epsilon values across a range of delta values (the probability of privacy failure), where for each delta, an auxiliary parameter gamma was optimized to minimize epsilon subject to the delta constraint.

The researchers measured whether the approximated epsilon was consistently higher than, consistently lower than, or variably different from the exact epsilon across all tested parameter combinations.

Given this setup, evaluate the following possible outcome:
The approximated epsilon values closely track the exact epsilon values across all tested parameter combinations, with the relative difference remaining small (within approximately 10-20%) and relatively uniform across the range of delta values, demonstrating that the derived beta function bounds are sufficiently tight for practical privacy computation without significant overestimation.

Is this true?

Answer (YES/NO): NO